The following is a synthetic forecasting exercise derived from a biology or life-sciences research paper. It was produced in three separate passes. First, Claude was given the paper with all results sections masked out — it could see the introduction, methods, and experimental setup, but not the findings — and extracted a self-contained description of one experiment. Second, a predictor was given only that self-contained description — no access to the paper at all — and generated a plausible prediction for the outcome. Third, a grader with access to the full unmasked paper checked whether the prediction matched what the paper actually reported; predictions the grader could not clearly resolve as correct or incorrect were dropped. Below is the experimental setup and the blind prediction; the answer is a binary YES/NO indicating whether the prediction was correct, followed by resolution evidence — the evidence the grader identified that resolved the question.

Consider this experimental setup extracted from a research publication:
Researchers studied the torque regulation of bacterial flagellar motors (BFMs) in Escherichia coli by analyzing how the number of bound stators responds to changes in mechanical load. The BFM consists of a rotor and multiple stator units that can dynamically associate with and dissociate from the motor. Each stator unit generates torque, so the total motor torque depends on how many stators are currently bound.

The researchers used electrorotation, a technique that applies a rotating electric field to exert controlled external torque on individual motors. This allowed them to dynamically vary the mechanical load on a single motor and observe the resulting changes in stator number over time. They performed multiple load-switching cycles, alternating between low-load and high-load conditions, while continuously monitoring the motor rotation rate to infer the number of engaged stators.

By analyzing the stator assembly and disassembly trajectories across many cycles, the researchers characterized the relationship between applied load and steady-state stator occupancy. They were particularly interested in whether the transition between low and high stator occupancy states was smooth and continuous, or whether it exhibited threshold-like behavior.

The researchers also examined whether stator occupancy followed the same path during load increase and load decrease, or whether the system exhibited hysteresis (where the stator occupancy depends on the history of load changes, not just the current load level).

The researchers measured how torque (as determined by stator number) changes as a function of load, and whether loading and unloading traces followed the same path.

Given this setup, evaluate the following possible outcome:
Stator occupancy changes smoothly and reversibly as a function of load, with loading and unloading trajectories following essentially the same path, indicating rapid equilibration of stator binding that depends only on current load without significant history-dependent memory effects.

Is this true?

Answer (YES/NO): NO